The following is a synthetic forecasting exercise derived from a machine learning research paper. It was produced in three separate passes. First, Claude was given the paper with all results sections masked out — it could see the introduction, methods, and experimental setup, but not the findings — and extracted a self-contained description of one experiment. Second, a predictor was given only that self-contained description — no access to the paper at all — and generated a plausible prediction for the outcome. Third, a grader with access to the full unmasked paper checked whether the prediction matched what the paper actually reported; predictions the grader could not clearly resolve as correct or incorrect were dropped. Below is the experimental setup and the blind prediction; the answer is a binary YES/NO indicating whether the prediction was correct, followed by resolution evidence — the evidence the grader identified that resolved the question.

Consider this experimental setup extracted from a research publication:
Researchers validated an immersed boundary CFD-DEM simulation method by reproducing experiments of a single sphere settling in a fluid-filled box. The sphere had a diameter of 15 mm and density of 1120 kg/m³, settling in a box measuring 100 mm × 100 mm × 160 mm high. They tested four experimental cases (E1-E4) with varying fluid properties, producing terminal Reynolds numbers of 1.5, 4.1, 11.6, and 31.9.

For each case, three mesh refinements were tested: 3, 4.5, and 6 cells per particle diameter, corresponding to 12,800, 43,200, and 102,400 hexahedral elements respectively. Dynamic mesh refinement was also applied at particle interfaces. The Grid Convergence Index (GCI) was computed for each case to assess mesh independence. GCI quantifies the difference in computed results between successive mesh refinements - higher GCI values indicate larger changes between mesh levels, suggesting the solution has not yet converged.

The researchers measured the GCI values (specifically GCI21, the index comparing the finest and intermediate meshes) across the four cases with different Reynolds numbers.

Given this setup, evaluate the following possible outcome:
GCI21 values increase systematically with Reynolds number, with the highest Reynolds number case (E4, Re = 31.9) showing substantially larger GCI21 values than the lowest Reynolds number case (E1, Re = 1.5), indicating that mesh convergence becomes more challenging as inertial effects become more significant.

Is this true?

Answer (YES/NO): YES